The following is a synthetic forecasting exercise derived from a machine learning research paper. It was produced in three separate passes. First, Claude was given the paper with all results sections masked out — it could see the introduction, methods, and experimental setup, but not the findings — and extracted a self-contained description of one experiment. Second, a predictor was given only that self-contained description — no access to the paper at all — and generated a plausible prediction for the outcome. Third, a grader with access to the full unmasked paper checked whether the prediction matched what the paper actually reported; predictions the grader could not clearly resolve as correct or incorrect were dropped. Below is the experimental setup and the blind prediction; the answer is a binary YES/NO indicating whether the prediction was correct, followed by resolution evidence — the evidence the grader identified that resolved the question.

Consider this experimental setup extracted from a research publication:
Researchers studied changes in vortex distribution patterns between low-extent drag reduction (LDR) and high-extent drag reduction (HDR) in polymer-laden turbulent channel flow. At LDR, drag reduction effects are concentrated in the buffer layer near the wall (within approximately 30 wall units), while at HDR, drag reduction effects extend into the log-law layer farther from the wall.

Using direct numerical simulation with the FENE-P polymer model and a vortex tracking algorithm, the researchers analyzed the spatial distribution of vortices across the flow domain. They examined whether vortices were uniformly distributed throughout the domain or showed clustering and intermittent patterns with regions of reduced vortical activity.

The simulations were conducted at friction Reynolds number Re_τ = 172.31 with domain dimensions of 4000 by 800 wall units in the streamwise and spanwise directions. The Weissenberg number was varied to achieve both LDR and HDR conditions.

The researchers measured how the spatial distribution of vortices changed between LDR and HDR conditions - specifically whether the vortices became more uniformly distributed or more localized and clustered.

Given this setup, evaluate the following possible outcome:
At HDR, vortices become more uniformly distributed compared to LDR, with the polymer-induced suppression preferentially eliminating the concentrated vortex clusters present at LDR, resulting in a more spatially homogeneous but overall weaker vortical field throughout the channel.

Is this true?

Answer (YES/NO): NO